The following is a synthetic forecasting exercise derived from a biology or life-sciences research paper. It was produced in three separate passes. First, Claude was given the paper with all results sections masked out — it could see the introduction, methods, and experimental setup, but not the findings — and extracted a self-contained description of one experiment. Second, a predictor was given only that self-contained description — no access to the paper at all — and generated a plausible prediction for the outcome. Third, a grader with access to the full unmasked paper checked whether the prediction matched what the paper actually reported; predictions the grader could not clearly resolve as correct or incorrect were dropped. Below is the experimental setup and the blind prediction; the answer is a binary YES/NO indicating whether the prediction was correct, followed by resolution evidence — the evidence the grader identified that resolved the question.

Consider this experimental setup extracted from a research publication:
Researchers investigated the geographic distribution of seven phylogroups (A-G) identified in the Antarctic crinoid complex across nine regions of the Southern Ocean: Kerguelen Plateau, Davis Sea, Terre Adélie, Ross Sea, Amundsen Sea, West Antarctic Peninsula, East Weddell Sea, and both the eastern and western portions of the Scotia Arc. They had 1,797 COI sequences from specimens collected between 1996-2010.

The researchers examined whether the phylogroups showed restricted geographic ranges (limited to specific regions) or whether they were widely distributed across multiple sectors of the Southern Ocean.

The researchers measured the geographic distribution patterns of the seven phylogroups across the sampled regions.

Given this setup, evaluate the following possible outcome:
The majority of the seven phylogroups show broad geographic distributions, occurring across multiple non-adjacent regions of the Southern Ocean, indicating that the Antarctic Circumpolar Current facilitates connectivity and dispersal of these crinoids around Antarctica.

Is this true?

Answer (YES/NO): YES